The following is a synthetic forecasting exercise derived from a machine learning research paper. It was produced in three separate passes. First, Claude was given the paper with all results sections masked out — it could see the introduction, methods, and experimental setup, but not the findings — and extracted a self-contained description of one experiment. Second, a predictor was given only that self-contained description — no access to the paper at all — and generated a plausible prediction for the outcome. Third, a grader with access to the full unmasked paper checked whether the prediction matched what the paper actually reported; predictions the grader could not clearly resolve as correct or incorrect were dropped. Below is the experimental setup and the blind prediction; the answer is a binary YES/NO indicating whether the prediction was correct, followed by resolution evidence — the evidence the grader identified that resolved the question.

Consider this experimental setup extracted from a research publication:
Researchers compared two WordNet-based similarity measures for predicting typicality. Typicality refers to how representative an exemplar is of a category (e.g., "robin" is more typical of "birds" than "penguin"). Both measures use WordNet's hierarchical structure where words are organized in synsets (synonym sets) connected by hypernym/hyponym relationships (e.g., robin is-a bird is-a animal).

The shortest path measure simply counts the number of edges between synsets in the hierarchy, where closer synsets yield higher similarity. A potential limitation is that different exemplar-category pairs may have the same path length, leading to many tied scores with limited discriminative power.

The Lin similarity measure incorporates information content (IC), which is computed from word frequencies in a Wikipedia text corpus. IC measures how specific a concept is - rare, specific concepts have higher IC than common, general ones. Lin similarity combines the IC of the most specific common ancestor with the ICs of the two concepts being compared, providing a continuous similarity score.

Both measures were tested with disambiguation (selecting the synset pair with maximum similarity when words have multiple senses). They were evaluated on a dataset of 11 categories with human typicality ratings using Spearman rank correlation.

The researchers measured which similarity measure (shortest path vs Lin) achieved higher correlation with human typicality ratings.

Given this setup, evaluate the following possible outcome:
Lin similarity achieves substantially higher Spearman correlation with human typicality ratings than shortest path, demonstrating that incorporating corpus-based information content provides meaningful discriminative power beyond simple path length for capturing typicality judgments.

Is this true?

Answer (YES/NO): YES